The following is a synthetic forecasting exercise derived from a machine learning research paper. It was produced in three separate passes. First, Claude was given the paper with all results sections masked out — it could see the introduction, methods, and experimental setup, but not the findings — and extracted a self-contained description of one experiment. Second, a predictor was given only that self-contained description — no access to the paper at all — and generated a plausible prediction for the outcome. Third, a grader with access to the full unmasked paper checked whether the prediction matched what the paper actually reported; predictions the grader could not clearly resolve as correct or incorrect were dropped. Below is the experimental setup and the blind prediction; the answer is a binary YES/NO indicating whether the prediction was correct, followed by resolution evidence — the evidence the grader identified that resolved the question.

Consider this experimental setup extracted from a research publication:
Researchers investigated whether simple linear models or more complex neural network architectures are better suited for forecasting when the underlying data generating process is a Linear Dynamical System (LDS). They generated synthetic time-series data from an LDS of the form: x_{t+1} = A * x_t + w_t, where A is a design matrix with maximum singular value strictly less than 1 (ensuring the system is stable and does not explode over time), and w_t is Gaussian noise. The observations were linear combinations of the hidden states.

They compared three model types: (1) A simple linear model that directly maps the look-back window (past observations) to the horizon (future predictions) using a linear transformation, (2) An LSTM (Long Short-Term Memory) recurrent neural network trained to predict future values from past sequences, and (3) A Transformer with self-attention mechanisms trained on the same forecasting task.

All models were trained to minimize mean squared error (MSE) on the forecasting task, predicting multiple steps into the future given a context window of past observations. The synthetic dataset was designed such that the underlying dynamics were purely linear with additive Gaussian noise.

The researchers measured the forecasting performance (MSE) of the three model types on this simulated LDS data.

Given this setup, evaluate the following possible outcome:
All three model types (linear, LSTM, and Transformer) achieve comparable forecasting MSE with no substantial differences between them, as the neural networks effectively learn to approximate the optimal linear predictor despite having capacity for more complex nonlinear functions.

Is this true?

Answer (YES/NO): NO